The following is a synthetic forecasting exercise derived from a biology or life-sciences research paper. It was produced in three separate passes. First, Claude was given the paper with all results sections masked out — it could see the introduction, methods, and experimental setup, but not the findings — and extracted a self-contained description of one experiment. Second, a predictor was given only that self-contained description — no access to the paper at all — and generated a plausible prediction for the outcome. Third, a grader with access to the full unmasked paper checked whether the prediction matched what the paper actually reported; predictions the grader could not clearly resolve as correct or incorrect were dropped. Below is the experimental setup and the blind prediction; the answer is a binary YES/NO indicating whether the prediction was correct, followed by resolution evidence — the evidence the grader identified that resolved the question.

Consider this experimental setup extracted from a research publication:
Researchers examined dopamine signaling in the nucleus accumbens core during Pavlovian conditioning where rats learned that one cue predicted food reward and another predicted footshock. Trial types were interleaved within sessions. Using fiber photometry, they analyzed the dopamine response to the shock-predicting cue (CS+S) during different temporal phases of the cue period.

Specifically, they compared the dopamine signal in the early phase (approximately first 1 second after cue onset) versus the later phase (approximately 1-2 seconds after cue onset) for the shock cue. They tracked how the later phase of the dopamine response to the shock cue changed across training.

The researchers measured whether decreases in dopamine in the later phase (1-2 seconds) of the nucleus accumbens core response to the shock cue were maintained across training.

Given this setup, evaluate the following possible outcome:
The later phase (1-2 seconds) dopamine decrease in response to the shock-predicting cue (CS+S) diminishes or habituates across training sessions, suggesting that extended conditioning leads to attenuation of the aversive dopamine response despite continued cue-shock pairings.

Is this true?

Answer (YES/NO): NO